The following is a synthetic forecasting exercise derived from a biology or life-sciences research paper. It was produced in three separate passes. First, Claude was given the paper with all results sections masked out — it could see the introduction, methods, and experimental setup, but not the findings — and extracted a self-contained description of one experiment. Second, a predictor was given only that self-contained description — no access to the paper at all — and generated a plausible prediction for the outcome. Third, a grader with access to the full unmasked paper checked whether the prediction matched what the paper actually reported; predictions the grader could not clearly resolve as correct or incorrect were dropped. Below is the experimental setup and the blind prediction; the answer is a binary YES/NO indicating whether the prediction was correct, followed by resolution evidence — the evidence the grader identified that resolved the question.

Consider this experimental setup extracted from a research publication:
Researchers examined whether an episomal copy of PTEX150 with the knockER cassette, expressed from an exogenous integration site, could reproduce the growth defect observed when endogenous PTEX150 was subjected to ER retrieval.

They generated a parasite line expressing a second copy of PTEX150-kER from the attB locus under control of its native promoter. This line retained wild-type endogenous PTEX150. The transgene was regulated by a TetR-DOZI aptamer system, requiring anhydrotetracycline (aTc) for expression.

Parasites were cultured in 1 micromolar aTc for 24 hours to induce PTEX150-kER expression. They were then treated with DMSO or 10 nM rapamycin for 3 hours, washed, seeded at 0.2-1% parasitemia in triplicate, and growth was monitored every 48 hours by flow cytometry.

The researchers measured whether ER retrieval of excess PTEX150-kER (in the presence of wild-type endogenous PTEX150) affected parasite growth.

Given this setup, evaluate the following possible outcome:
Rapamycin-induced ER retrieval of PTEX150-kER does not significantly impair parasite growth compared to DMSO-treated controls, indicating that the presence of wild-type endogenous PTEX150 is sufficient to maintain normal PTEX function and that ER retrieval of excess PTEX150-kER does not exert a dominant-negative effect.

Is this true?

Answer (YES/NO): YES